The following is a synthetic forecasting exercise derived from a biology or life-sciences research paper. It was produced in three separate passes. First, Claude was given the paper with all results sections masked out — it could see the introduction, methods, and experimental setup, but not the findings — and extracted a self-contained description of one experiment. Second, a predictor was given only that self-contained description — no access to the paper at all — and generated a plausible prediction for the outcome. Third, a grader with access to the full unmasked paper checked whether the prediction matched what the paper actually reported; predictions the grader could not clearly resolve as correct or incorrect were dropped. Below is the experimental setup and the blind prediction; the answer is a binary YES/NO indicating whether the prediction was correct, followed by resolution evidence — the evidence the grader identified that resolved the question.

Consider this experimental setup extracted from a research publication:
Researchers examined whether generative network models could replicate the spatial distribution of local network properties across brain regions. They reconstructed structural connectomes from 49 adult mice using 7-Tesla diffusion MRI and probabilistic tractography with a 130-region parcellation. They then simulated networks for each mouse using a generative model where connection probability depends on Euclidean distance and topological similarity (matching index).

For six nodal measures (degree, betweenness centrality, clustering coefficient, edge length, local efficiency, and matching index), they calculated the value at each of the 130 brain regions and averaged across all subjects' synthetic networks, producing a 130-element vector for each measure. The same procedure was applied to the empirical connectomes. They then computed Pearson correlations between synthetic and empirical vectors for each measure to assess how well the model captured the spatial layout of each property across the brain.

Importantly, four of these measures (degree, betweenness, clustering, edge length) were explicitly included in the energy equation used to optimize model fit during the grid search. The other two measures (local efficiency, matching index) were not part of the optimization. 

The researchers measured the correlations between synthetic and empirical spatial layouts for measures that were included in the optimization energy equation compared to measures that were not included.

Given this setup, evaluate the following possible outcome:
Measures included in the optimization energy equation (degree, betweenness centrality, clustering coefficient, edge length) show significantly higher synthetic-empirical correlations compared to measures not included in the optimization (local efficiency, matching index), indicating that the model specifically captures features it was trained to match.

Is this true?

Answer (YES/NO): NO